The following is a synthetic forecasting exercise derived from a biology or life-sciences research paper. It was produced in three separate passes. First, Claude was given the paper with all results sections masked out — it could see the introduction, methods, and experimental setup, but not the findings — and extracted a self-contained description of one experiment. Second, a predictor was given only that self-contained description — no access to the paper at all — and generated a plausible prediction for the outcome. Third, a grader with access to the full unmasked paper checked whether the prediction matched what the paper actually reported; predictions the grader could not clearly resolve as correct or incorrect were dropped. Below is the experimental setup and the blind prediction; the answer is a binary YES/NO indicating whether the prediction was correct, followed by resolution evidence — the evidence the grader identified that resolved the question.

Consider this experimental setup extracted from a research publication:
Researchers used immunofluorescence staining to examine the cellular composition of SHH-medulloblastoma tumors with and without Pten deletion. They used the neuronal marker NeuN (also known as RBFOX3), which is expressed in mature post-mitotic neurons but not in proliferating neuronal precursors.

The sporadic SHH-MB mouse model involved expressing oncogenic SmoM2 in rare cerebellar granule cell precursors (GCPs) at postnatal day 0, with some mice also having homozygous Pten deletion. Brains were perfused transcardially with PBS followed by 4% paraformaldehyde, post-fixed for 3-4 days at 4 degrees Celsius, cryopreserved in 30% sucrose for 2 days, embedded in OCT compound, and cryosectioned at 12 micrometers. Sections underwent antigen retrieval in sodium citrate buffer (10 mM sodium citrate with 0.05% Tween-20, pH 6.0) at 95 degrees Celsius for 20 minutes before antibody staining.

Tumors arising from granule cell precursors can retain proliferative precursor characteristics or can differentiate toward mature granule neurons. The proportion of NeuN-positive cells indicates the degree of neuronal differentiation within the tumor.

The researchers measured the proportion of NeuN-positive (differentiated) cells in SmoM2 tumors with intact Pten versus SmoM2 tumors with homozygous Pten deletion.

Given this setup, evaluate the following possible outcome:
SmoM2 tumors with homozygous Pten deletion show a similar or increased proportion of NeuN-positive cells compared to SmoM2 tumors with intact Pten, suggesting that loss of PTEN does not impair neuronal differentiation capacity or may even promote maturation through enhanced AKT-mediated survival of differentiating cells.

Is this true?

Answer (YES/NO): YES